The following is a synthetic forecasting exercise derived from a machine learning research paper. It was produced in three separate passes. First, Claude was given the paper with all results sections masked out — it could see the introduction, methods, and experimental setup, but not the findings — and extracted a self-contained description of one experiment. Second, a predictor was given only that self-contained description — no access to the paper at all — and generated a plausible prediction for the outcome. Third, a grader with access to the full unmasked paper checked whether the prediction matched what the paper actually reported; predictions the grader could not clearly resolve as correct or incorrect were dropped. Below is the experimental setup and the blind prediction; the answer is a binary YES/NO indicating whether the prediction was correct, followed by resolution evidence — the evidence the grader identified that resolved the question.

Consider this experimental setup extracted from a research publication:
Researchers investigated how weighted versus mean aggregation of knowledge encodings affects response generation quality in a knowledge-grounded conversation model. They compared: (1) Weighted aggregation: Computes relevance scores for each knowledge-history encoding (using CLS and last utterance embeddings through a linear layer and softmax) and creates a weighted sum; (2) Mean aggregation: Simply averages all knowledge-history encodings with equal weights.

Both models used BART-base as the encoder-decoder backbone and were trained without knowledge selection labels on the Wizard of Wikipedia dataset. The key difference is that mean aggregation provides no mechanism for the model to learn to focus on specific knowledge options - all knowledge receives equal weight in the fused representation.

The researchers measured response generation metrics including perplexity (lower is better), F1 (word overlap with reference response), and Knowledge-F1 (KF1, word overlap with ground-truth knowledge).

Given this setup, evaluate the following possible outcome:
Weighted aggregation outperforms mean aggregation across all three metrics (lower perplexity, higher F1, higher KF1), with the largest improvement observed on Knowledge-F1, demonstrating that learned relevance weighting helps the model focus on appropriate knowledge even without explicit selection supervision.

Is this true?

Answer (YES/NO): YES